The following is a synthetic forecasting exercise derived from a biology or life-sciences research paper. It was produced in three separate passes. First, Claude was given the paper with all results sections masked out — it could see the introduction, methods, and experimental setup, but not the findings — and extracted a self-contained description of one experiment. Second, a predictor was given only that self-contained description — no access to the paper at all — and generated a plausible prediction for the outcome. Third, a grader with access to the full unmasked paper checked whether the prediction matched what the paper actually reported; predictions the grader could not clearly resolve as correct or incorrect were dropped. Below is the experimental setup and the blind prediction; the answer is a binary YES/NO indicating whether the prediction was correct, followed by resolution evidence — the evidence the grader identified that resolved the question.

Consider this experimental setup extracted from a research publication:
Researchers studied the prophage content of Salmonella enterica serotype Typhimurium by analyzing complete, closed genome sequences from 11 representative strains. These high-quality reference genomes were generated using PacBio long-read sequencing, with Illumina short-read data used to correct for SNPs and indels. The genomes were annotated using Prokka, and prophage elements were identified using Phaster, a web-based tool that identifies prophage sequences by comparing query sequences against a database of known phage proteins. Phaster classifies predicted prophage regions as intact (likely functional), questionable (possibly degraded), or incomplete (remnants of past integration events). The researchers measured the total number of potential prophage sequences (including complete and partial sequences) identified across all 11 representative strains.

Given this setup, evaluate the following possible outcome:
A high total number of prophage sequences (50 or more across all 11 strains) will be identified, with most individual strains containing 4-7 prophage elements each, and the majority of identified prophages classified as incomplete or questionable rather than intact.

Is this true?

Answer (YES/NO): NO